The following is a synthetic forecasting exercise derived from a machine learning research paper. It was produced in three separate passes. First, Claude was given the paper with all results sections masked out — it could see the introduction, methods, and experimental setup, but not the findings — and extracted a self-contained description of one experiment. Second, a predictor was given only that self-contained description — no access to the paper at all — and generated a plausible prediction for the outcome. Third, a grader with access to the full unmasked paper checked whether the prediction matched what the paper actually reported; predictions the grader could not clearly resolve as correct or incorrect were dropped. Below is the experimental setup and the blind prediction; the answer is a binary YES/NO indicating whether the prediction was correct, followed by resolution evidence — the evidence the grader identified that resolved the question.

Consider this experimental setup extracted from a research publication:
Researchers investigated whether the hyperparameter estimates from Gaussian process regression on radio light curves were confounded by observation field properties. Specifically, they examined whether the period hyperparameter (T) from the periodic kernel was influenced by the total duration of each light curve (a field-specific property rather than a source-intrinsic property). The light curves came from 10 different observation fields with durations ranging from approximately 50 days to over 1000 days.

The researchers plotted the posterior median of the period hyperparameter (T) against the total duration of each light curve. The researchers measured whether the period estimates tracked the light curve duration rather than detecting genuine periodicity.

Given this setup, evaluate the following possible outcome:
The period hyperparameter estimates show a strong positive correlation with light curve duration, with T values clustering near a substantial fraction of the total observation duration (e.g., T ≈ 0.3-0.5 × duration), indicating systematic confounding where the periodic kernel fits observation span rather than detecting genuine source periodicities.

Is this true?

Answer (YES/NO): YES